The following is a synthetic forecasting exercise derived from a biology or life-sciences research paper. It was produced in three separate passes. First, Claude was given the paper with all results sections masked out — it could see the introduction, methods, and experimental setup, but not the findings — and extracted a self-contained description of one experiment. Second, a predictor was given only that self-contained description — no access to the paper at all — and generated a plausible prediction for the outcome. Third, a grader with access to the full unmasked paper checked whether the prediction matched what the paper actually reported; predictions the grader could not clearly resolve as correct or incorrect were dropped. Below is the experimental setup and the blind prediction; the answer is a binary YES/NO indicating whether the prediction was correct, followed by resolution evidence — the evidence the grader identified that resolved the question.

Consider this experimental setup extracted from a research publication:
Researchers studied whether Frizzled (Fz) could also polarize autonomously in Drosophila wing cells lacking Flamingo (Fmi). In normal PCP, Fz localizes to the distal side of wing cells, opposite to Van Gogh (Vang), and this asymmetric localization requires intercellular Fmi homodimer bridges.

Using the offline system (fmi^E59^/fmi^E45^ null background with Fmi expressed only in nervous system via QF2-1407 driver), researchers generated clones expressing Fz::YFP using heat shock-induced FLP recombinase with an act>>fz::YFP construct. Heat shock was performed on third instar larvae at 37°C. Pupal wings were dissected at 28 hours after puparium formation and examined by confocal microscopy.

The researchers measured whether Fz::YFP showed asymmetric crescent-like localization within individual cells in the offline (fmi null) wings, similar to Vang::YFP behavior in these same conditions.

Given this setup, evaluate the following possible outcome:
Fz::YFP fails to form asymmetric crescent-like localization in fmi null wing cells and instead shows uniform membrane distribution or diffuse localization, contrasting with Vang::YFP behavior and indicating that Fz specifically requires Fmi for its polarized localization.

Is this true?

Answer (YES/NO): NO